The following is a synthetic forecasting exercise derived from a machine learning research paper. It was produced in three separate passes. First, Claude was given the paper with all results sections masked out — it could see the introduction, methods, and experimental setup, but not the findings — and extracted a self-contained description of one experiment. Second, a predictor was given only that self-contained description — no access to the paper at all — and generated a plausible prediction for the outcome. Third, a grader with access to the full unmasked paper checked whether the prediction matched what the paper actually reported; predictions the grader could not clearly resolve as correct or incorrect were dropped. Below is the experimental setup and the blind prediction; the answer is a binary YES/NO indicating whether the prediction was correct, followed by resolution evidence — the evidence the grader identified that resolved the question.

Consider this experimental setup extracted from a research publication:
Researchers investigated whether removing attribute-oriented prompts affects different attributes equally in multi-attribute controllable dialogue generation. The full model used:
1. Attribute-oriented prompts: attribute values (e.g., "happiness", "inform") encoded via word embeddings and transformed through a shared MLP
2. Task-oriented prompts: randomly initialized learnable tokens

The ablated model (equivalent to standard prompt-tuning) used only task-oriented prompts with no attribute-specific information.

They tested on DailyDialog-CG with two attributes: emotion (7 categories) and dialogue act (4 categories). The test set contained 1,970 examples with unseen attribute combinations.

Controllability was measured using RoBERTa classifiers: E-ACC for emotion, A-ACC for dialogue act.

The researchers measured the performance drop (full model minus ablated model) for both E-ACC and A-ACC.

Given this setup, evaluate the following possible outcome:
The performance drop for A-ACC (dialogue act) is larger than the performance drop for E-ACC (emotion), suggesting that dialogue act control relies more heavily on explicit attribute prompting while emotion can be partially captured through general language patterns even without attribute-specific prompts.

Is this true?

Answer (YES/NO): NO